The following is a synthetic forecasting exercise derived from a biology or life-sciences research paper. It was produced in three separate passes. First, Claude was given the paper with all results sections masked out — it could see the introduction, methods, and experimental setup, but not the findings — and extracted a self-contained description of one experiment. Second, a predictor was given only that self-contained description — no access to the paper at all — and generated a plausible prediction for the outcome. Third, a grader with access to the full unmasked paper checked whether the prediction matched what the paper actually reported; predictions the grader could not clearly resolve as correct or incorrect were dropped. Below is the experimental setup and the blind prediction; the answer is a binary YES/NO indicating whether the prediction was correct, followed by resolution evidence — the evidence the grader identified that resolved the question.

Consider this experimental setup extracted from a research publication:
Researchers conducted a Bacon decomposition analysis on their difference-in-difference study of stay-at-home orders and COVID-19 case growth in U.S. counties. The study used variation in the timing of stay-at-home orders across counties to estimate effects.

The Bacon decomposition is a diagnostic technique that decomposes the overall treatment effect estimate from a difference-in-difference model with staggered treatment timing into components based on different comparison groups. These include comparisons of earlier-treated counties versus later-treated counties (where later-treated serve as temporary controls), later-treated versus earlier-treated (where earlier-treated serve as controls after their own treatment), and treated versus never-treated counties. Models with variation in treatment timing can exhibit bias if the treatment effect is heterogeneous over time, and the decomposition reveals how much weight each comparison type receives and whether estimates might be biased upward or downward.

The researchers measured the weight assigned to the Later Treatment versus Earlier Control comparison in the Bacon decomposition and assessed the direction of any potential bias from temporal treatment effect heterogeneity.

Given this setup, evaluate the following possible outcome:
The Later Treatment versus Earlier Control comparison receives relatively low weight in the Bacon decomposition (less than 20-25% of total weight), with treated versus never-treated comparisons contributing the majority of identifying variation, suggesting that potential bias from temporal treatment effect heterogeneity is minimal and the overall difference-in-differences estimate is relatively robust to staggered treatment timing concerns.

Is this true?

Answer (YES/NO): NO